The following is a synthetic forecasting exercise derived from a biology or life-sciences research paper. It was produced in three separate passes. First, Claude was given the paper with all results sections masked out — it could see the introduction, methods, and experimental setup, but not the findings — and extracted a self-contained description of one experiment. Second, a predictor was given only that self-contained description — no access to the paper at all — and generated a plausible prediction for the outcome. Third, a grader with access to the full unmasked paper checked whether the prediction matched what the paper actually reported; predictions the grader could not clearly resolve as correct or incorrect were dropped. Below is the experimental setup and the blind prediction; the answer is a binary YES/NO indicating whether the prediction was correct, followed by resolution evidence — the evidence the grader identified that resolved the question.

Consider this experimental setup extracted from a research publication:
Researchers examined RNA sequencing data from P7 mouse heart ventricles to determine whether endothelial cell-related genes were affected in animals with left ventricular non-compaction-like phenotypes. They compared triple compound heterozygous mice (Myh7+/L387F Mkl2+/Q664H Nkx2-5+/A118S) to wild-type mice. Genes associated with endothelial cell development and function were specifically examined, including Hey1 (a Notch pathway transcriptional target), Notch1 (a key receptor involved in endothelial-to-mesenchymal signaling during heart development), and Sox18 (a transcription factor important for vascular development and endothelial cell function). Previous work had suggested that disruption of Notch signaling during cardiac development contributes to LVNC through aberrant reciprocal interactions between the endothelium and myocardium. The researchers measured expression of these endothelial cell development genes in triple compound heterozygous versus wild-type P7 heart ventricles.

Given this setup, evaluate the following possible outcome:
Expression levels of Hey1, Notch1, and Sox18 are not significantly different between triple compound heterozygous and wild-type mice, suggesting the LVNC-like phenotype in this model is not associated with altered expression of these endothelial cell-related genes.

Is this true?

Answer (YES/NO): NO